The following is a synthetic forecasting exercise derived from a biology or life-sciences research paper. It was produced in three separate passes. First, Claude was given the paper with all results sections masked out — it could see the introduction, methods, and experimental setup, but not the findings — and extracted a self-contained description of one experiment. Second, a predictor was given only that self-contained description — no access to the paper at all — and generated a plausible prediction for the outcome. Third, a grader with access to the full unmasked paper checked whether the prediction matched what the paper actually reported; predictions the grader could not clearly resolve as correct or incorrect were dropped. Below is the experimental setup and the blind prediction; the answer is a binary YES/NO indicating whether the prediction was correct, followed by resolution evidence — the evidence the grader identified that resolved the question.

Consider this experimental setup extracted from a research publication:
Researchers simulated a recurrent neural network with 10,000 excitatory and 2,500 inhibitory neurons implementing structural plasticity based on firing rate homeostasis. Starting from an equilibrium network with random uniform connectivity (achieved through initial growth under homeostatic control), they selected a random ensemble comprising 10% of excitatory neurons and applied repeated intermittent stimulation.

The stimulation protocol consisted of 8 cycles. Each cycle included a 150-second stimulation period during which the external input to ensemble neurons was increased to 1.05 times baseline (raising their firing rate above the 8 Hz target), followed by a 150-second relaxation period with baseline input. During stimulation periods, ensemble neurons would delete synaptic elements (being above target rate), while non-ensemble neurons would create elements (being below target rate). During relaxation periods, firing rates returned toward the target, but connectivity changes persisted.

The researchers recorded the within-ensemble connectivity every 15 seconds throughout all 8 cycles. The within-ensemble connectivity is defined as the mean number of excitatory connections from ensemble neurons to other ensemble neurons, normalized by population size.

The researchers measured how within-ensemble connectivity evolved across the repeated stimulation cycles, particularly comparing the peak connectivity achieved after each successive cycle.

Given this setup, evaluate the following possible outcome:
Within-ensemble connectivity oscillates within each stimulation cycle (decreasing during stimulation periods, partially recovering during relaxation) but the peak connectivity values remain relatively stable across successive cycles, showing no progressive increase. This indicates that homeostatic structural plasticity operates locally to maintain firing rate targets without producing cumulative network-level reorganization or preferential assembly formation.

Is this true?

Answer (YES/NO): NO